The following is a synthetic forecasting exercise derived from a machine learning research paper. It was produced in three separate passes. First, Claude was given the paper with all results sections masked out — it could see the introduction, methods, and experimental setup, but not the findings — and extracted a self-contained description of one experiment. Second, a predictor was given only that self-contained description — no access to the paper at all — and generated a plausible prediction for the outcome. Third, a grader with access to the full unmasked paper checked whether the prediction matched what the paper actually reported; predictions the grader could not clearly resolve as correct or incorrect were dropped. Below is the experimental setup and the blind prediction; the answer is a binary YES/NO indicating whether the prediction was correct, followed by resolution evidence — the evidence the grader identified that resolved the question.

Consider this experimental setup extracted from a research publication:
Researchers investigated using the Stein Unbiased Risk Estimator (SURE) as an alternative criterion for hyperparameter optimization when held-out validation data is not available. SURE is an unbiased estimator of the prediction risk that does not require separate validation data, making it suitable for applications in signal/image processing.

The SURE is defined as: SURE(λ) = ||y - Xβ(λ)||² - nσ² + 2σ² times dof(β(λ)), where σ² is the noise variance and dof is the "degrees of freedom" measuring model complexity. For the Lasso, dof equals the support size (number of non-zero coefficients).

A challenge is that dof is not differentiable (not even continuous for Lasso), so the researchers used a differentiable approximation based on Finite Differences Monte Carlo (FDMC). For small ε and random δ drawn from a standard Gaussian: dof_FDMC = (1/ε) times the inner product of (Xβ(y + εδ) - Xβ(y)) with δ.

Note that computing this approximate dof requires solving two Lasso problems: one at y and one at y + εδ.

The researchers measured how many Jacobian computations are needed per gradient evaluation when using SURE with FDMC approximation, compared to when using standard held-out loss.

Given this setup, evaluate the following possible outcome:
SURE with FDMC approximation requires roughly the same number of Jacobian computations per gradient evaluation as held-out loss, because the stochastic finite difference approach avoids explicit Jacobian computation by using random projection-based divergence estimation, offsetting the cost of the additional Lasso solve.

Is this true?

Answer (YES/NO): NO